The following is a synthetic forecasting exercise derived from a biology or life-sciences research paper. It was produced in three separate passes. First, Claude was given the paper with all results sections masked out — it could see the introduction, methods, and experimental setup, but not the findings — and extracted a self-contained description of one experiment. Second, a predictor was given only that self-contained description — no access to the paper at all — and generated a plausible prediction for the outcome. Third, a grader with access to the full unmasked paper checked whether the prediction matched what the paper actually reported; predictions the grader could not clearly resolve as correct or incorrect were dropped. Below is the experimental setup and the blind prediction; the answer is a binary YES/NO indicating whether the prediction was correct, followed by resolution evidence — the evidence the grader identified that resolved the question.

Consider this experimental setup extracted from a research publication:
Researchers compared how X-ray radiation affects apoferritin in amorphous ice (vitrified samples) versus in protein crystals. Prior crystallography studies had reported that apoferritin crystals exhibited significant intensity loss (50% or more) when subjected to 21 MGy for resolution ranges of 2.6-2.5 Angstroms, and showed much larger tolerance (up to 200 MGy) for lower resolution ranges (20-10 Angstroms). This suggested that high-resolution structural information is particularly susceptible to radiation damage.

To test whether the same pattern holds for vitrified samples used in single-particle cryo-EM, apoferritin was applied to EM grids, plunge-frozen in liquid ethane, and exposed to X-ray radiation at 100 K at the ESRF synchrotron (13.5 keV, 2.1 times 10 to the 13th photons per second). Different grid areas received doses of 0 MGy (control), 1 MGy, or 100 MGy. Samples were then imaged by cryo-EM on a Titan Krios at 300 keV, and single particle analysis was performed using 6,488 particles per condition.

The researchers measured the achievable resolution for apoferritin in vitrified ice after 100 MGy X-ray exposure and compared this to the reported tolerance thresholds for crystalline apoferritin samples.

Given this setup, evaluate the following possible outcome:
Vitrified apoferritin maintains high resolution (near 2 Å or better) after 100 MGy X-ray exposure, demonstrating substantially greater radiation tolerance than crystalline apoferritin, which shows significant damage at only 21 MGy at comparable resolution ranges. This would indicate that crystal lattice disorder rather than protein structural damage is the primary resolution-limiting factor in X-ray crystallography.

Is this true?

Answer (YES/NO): NO